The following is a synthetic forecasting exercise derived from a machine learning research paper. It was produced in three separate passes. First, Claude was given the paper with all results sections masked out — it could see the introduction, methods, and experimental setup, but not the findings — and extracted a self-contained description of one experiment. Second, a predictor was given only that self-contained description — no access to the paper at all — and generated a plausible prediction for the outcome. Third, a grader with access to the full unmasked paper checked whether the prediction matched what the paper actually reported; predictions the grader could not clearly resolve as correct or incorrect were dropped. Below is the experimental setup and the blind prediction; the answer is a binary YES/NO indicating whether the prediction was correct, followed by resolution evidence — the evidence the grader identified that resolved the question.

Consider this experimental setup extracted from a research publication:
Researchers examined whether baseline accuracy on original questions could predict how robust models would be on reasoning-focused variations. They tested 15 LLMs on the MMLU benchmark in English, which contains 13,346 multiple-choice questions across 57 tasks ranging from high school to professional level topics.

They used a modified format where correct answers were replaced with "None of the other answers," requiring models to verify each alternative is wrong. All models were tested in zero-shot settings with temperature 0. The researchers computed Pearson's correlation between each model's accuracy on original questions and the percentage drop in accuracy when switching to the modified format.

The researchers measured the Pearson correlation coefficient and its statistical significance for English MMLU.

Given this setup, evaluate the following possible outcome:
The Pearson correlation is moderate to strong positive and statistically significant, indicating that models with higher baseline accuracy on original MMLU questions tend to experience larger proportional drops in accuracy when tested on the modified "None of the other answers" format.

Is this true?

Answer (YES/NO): NO